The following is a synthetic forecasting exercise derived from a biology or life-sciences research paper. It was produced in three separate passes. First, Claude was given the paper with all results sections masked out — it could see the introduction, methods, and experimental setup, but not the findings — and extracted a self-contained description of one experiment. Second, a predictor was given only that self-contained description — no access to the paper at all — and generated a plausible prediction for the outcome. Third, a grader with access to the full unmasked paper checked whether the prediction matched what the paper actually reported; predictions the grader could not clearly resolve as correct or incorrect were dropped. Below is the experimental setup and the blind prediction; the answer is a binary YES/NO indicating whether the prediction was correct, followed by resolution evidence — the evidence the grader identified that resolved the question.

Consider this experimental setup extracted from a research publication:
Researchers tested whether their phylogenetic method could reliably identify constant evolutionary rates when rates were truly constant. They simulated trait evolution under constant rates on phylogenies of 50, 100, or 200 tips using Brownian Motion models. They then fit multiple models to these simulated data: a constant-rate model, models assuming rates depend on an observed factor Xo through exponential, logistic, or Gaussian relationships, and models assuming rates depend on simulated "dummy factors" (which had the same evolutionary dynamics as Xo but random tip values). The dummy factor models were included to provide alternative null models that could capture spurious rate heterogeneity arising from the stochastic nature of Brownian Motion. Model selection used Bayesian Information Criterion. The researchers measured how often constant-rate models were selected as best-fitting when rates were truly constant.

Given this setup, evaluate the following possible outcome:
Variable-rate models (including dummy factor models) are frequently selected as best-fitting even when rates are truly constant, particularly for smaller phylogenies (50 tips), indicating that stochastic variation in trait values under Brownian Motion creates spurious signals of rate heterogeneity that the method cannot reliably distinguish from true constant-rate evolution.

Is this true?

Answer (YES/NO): NO